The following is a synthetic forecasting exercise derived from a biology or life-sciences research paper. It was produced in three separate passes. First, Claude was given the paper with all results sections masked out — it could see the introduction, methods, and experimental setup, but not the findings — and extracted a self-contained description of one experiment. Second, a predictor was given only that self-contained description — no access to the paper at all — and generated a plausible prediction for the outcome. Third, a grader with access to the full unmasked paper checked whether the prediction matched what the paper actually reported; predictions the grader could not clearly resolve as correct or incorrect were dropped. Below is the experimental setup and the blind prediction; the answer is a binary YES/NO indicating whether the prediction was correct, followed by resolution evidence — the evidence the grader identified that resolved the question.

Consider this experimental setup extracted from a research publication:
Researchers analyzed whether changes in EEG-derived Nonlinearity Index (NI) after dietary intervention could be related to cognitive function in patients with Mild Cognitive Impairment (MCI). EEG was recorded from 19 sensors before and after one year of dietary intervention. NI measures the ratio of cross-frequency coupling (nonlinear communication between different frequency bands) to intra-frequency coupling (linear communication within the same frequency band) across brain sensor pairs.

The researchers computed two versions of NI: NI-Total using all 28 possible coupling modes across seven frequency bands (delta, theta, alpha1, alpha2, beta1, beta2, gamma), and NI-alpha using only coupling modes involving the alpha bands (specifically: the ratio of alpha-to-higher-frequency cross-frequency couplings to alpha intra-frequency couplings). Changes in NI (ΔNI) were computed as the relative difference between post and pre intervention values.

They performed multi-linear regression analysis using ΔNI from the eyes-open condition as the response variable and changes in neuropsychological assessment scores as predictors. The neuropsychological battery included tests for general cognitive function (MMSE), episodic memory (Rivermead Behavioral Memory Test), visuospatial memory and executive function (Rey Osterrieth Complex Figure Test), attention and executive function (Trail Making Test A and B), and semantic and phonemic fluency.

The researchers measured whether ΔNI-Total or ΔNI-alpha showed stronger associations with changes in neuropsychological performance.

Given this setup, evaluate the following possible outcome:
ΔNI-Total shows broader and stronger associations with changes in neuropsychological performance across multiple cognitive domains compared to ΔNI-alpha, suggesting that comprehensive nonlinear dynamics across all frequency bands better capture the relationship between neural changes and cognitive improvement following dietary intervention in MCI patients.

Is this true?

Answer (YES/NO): YES